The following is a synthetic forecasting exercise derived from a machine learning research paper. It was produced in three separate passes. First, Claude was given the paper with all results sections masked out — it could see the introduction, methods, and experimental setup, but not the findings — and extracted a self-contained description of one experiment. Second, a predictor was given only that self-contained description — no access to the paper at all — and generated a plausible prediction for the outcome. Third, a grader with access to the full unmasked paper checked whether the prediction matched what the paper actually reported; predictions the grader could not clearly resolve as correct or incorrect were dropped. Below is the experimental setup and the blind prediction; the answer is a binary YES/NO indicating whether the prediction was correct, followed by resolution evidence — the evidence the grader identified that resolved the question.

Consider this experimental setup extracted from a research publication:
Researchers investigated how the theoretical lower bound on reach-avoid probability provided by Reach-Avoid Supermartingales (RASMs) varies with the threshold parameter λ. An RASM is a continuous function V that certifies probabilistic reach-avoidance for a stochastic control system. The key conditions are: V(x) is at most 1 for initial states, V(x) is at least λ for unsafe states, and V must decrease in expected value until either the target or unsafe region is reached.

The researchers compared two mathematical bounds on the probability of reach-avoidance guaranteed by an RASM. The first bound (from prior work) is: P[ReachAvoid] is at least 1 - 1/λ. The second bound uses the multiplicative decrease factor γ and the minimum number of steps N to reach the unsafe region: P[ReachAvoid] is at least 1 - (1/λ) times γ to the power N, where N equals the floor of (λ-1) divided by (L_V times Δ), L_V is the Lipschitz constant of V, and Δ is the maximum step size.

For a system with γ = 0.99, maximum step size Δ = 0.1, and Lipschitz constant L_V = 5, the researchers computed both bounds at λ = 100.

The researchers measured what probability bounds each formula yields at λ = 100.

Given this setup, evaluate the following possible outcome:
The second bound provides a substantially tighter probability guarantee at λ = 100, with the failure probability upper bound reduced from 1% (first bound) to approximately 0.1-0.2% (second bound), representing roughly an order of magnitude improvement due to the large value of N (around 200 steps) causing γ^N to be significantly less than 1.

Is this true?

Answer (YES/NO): YES